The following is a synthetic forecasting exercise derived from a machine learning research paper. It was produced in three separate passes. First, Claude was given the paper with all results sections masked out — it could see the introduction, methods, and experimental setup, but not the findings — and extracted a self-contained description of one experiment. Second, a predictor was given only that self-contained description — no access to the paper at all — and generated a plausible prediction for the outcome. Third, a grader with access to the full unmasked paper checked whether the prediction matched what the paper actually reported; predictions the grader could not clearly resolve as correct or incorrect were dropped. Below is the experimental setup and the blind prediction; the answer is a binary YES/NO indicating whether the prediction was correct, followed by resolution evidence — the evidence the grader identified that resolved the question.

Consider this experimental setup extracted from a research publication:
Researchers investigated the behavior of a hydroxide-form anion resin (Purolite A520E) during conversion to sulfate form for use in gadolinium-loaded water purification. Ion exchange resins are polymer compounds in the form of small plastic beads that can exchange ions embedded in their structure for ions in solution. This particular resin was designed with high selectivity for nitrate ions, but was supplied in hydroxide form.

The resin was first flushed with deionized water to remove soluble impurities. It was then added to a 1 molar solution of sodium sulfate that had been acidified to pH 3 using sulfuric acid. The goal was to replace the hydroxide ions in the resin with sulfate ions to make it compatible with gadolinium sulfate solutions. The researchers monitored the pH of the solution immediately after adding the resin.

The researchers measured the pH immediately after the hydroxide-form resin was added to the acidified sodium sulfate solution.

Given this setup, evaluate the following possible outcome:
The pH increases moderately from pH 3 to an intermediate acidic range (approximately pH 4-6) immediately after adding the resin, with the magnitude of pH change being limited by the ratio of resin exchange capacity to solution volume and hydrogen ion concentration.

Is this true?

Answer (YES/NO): NO